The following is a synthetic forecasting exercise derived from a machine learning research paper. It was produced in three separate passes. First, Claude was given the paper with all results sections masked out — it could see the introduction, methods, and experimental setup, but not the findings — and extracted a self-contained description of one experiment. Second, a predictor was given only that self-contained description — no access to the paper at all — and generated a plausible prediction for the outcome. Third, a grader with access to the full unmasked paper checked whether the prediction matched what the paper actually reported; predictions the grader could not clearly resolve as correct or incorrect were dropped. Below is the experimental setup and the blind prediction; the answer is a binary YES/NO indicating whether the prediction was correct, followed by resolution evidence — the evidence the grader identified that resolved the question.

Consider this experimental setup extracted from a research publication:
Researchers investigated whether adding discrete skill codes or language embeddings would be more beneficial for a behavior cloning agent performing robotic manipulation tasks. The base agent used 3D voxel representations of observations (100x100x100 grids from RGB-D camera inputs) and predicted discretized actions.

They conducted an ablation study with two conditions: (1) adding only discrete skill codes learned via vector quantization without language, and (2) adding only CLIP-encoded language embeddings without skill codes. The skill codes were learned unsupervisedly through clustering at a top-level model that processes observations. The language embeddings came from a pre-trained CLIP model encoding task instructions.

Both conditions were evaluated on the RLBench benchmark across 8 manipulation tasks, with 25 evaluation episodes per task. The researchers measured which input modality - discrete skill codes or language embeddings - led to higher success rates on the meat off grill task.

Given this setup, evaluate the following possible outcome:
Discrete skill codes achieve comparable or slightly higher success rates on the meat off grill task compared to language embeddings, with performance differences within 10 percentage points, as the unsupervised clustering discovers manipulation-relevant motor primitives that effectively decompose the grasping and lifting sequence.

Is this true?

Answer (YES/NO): NO